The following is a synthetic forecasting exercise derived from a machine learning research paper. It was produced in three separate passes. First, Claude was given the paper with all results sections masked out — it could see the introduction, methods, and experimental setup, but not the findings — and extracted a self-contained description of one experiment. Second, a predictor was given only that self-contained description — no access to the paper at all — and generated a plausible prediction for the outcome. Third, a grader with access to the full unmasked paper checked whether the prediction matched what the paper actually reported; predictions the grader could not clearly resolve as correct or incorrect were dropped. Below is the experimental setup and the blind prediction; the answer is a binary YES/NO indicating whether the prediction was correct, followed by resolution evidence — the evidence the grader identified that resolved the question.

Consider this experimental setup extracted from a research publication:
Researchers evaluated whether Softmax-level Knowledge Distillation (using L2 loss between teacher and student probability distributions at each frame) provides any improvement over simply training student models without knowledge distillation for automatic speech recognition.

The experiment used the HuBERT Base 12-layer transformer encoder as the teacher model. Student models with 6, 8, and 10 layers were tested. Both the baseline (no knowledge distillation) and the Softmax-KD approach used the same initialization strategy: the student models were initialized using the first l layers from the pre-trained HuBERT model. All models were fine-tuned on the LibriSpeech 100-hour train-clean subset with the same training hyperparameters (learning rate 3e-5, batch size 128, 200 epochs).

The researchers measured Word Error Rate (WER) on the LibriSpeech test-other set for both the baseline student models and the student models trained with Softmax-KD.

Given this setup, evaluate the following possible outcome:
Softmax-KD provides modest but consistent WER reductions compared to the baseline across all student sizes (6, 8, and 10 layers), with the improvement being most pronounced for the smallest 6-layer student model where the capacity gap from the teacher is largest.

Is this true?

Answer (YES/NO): NO